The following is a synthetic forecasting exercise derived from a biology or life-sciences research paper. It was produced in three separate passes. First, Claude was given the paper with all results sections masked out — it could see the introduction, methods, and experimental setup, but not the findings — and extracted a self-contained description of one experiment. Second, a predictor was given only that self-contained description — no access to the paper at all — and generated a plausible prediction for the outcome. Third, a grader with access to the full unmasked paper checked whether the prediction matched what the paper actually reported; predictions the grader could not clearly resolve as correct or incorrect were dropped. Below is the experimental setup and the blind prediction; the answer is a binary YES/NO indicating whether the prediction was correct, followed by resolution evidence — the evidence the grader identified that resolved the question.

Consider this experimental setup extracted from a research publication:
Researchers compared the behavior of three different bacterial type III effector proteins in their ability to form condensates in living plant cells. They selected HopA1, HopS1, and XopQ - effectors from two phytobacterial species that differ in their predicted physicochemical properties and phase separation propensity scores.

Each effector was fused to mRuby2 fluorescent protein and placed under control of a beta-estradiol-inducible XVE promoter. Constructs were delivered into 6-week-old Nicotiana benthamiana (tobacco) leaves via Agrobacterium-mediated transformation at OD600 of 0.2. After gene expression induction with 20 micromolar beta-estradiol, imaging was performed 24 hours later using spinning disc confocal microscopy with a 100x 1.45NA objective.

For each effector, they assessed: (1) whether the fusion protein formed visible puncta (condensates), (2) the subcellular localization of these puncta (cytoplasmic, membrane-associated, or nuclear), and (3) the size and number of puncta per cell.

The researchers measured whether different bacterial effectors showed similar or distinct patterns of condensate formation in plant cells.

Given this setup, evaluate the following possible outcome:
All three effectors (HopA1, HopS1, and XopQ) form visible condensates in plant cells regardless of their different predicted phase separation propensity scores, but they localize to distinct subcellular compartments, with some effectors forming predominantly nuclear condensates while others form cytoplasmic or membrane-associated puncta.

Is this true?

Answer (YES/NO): NO